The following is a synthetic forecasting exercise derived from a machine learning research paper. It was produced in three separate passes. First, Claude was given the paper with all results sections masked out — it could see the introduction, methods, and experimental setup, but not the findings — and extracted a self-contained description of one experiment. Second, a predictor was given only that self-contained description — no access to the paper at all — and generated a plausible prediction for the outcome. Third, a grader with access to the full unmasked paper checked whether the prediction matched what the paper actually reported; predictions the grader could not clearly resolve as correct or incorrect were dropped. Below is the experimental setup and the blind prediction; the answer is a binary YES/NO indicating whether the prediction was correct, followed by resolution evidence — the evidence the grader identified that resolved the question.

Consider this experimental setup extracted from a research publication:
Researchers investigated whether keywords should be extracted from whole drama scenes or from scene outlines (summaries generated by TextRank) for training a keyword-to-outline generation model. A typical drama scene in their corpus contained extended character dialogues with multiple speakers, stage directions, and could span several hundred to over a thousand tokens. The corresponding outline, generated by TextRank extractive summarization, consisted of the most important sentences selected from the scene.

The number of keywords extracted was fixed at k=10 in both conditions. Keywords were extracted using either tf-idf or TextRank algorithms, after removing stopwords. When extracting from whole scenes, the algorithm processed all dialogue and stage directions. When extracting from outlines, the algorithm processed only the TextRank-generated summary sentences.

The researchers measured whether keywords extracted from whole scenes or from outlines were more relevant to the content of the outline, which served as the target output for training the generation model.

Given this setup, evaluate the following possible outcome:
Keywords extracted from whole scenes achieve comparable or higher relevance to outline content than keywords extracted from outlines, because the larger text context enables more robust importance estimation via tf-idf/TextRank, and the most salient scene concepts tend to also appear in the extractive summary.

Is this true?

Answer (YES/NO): NO